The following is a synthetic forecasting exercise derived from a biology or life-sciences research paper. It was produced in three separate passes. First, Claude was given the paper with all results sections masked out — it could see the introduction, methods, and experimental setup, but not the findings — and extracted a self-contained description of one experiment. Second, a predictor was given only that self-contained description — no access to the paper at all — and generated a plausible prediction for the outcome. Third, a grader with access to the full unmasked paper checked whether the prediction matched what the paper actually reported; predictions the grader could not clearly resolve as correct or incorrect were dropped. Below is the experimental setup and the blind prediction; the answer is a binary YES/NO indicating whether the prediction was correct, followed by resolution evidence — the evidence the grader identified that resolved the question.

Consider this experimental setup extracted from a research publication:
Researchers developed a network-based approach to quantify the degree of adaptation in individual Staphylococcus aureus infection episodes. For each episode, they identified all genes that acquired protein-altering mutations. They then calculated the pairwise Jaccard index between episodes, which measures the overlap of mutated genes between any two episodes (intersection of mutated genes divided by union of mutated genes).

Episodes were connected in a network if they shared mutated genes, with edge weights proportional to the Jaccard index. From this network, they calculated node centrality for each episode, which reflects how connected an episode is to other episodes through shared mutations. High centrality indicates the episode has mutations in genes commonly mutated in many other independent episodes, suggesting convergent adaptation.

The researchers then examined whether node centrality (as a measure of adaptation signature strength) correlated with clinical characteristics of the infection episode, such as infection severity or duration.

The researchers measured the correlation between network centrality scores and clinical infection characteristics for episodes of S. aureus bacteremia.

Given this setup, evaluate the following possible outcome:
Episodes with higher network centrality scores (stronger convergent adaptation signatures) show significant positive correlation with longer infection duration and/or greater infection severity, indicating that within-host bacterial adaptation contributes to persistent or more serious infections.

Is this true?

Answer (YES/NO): YES